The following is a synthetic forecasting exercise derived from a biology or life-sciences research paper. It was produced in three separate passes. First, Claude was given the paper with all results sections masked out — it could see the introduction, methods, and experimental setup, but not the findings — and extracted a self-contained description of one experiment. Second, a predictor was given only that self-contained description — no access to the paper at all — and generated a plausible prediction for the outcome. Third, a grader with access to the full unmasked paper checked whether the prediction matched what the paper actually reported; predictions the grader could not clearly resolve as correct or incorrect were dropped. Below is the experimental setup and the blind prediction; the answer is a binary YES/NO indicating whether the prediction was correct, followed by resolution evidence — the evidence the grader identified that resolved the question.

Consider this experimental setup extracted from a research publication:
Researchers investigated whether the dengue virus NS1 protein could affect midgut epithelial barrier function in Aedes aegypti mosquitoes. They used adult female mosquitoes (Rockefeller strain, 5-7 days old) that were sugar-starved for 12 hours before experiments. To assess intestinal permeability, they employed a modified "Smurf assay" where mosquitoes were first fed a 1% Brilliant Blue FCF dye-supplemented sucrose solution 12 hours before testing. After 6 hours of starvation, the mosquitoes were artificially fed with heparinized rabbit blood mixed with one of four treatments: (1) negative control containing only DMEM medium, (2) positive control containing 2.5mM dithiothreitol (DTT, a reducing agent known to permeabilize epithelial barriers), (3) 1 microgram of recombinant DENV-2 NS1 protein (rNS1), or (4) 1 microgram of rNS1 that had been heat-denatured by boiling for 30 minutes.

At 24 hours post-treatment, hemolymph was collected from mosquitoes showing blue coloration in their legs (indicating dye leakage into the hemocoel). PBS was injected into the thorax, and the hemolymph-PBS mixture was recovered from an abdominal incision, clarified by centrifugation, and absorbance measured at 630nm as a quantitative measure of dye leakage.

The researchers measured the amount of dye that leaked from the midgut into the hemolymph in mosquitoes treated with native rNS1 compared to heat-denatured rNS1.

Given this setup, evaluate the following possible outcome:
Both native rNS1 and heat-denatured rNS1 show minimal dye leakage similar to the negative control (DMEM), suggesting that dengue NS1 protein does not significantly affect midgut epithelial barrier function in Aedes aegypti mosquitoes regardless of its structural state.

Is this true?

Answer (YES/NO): NO